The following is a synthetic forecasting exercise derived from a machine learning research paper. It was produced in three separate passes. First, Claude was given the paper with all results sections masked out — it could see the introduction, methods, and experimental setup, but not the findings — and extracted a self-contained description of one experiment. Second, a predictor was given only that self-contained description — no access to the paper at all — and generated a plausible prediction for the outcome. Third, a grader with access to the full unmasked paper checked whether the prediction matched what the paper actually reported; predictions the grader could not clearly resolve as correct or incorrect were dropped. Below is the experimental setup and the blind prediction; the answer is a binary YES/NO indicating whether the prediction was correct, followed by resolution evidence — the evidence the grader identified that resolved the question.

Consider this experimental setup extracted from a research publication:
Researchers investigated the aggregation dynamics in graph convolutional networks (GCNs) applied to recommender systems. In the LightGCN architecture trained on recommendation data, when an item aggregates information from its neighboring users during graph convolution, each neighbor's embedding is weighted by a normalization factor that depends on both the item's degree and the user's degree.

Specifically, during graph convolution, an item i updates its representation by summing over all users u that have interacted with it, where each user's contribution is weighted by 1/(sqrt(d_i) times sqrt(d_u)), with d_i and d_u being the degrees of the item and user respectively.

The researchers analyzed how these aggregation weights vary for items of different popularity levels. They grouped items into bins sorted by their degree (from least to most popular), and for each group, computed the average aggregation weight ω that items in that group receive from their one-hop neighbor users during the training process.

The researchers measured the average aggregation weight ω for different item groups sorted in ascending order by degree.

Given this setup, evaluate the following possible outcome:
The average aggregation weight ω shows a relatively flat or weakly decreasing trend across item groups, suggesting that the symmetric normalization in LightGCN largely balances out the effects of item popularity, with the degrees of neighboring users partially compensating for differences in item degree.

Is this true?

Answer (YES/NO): NO